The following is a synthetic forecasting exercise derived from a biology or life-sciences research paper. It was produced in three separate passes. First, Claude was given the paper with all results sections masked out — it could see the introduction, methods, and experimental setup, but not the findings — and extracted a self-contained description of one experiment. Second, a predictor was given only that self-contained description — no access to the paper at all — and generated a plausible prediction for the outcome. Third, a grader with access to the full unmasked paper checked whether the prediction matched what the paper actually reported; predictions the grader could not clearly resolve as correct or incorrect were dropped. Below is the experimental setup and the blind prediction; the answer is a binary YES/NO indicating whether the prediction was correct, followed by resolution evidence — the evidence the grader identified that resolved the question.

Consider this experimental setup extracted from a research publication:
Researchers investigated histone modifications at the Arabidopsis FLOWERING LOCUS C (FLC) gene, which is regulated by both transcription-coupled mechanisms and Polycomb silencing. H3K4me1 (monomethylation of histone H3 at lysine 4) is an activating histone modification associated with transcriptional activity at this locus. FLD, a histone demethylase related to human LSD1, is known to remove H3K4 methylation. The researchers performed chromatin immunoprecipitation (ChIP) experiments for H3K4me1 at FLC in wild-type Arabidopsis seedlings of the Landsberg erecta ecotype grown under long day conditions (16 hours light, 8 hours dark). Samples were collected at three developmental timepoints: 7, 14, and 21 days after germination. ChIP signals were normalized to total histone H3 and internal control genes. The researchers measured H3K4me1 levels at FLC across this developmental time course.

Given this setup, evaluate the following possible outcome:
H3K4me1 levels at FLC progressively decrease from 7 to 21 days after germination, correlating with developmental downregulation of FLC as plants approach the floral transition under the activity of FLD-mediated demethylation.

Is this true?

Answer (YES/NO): NO